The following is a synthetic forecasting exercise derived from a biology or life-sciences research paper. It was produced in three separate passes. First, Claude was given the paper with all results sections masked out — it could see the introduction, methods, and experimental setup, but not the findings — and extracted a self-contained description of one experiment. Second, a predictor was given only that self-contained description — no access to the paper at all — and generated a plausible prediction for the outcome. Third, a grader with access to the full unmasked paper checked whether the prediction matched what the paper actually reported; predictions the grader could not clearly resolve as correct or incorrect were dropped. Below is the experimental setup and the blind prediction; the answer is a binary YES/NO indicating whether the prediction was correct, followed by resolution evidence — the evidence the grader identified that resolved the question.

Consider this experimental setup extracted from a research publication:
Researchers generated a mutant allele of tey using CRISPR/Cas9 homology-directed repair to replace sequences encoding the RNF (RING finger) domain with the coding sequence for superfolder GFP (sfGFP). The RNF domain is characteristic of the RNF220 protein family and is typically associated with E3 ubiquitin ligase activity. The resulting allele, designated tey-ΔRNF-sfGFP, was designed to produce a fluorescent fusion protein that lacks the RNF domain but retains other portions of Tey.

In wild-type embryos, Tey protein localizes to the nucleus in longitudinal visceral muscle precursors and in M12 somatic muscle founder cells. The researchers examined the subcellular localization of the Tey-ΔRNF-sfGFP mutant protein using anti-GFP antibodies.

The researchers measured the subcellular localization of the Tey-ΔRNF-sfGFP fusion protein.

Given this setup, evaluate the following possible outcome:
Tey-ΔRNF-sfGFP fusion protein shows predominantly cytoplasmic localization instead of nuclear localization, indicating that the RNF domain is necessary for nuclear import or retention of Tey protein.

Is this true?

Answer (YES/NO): YES